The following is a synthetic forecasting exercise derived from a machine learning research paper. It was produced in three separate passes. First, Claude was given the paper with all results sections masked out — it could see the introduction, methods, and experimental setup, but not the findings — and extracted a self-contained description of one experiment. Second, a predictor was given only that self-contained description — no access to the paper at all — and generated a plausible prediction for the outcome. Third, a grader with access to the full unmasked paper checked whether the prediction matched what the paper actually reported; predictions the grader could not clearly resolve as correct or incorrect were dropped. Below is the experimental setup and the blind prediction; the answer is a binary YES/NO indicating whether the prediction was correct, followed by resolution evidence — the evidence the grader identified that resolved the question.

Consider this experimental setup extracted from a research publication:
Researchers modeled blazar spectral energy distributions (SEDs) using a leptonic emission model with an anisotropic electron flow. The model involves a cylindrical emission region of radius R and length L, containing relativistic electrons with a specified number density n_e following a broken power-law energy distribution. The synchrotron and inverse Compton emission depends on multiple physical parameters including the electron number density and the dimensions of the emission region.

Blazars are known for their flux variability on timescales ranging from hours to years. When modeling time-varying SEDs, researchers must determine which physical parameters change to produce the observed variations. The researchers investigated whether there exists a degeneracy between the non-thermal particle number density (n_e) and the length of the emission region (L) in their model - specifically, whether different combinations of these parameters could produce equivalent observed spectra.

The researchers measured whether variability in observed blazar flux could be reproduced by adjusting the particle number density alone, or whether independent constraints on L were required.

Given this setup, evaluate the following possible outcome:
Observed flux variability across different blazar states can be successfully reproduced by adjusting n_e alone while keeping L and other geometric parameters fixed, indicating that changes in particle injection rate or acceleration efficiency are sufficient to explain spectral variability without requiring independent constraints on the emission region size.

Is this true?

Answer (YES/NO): YES